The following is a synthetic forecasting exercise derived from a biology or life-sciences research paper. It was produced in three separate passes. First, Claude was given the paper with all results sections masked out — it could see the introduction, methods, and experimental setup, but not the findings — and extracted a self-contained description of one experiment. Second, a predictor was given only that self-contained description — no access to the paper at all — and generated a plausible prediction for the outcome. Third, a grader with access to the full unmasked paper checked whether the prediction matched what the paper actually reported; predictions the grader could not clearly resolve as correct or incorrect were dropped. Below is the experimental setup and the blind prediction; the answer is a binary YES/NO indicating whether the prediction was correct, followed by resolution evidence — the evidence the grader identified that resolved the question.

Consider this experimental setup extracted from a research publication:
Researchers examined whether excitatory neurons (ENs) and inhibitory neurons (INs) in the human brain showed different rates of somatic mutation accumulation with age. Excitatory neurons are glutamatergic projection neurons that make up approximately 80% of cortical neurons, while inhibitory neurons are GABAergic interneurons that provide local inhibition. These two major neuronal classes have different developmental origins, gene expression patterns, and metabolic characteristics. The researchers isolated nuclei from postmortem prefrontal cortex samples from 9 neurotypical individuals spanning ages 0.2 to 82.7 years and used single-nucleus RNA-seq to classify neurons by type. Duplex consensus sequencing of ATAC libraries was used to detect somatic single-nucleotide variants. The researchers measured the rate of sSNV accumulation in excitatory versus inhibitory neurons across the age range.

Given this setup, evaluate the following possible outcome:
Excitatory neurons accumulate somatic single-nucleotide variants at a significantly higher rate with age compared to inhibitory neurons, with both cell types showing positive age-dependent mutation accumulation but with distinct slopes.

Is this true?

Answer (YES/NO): NO